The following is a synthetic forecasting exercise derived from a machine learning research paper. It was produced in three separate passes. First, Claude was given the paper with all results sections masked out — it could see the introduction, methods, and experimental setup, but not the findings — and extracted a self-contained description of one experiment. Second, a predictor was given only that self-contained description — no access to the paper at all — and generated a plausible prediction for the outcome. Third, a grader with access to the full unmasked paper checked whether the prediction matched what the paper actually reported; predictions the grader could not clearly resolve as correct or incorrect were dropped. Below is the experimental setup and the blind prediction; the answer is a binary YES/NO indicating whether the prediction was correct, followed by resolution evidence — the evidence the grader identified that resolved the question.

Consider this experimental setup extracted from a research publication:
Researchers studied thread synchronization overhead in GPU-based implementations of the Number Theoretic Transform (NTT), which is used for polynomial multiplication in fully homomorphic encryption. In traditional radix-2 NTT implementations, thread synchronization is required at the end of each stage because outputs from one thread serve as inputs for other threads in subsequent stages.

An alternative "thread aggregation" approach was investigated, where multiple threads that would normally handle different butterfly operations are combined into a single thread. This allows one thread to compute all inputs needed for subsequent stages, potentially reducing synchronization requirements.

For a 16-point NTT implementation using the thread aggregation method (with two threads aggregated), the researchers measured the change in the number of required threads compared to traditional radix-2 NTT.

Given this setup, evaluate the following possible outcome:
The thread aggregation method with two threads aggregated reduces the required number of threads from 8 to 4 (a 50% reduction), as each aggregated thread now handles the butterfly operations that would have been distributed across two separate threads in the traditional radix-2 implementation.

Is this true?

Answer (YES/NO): YES